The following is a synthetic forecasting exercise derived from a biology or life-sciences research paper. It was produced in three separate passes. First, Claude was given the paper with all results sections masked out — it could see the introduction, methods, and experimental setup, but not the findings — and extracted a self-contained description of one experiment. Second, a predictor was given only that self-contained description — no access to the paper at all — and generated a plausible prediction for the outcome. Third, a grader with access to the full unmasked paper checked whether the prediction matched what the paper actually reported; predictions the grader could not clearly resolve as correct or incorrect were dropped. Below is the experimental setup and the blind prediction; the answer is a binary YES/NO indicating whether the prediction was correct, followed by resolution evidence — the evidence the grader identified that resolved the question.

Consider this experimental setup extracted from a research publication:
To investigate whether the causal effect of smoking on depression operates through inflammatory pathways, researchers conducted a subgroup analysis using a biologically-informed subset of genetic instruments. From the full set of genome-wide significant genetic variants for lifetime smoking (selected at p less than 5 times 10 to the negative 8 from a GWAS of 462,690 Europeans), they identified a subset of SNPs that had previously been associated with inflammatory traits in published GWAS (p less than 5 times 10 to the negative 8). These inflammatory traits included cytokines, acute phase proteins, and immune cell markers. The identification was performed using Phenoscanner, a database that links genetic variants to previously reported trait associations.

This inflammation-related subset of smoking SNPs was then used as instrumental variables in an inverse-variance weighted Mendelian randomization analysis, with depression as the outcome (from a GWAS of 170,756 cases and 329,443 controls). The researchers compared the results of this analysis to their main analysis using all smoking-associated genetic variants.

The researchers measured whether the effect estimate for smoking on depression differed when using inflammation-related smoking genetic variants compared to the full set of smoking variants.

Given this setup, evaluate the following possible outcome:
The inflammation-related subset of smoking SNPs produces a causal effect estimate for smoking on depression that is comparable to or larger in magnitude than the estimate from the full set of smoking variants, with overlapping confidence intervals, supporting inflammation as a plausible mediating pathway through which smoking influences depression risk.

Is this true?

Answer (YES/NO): NO